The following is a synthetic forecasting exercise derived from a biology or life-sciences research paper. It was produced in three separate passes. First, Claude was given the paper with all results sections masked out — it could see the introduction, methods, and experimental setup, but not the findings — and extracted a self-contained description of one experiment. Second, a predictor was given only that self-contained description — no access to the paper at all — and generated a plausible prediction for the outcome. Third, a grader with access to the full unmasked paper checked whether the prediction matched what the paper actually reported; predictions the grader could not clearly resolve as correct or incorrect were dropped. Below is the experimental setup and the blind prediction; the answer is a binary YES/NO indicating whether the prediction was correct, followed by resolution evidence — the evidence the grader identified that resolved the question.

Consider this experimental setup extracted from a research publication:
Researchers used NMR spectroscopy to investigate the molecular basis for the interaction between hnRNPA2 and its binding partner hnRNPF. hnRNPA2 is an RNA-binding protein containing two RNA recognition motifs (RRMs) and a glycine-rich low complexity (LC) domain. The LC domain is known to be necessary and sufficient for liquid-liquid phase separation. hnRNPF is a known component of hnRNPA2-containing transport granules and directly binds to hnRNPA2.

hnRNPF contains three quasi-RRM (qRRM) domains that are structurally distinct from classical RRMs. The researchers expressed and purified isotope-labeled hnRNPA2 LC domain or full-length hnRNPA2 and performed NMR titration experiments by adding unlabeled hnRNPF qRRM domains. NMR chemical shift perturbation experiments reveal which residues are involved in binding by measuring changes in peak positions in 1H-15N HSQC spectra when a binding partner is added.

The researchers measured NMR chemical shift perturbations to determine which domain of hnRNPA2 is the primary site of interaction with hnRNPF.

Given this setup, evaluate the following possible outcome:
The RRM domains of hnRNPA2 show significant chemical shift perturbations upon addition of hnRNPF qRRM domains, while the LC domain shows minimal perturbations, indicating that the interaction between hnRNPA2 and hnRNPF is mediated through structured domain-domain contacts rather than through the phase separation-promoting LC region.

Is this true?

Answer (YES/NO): NO